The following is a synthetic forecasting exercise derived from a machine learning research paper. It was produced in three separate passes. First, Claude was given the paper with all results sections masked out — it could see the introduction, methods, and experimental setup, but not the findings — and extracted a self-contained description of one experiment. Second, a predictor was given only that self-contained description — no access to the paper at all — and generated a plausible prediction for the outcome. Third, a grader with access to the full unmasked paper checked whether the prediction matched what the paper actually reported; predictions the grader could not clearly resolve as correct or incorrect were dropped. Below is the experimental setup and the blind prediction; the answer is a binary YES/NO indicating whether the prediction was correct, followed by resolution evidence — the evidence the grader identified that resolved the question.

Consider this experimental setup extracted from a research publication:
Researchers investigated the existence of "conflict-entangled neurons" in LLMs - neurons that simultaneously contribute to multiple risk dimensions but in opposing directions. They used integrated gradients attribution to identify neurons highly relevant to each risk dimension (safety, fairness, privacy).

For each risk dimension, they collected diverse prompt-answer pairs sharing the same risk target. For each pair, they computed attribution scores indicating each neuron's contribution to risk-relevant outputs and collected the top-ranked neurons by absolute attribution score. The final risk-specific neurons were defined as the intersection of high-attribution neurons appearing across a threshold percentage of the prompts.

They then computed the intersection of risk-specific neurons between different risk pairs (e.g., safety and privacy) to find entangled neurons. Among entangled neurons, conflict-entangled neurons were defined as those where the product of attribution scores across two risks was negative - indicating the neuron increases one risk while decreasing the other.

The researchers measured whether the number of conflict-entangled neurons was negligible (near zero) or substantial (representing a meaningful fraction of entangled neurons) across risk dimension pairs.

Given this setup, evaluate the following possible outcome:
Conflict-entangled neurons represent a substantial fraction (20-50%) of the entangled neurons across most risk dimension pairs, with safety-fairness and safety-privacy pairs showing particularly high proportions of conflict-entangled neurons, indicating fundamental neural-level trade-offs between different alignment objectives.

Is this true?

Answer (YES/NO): NO